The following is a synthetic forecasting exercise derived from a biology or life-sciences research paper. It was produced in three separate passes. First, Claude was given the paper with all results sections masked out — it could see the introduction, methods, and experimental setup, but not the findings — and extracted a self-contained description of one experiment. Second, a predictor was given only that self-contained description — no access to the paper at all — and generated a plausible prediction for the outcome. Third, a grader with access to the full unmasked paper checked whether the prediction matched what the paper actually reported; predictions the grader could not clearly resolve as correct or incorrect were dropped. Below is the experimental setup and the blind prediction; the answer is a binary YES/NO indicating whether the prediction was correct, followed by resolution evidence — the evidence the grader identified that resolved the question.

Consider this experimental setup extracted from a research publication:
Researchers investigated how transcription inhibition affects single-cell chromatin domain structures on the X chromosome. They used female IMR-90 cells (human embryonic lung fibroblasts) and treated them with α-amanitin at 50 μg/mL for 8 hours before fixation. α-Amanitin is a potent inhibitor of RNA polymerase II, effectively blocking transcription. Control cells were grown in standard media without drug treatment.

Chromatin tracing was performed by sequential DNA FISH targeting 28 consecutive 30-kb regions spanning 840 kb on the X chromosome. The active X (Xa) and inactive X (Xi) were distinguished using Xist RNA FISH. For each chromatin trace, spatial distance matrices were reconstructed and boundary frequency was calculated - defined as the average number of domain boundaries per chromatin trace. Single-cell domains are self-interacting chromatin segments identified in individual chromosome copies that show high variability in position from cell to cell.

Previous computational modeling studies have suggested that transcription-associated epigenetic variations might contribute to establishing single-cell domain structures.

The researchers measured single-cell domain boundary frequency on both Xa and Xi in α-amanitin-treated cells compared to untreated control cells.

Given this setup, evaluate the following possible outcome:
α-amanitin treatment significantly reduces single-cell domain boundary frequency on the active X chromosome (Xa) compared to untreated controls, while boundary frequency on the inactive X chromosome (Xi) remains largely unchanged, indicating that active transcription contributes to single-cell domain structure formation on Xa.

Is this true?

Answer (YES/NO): NO